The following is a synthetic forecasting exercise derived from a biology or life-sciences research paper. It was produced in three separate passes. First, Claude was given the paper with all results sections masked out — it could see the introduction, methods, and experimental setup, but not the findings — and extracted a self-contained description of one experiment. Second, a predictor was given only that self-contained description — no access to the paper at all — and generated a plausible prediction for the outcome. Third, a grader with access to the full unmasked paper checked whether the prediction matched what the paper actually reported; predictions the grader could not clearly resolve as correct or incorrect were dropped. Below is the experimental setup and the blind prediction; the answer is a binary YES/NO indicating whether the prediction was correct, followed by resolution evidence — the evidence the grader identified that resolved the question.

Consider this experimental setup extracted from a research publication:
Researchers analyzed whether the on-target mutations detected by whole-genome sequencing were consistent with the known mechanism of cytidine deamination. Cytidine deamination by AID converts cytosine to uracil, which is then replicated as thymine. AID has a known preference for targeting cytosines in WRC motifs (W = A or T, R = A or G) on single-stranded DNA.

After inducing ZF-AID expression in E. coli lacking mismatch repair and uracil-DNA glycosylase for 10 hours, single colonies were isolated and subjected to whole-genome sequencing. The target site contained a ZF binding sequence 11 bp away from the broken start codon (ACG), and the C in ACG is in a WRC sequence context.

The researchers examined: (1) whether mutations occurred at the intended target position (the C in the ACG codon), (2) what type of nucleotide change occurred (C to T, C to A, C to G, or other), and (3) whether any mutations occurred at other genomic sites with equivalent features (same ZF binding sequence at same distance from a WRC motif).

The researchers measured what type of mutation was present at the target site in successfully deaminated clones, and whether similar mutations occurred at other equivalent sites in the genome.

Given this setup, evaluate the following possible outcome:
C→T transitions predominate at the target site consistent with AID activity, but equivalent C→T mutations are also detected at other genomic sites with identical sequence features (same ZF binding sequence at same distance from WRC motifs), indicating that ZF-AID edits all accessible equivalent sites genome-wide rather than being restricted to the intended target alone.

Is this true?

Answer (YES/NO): NO